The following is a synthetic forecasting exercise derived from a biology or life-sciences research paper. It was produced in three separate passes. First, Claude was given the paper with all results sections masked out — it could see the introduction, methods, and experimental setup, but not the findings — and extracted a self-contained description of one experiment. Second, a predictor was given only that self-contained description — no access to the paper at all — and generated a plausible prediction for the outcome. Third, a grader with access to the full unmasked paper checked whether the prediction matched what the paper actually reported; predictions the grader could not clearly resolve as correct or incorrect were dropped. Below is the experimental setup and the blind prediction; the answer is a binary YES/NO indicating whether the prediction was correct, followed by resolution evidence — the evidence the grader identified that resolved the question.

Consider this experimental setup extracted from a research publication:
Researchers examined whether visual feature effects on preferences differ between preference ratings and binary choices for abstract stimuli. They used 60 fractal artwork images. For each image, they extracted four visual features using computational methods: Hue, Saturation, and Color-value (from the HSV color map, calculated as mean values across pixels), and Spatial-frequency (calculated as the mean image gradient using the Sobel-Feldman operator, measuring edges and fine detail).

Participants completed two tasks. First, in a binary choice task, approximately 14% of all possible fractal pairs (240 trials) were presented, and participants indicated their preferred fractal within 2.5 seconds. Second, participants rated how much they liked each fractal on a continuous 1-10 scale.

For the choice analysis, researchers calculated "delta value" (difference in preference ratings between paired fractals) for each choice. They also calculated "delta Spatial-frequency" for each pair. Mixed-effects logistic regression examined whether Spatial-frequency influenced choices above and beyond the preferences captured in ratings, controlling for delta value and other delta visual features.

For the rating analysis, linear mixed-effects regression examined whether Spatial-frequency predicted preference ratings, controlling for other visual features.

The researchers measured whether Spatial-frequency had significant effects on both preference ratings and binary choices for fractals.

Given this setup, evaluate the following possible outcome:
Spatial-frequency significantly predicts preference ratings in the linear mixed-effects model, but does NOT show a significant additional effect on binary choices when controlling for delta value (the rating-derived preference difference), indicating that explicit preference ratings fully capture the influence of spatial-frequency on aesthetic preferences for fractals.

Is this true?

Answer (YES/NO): NO